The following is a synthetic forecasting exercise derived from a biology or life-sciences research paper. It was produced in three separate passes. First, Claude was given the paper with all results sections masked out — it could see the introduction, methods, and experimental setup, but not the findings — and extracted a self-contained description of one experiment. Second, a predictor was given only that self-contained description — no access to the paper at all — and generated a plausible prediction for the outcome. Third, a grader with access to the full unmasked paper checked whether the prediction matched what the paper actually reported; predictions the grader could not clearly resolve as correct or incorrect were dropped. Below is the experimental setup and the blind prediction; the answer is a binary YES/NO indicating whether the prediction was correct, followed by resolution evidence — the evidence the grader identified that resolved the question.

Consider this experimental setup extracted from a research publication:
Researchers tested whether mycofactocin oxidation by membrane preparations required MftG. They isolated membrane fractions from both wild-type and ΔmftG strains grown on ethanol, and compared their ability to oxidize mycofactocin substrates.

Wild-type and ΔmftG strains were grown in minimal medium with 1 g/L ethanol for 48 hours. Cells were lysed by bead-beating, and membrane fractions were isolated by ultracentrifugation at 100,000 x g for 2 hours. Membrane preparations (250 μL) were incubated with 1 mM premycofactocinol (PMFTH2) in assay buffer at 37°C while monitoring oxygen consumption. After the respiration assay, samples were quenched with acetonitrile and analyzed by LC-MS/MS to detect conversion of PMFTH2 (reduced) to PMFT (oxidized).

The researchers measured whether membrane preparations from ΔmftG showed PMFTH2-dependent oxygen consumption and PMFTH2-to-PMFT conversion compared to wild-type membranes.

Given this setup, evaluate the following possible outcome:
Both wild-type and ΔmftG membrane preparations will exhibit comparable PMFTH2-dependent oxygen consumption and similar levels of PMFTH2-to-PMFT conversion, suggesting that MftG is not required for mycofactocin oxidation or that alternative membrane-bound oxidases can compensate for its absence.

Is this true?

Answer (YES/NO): NO